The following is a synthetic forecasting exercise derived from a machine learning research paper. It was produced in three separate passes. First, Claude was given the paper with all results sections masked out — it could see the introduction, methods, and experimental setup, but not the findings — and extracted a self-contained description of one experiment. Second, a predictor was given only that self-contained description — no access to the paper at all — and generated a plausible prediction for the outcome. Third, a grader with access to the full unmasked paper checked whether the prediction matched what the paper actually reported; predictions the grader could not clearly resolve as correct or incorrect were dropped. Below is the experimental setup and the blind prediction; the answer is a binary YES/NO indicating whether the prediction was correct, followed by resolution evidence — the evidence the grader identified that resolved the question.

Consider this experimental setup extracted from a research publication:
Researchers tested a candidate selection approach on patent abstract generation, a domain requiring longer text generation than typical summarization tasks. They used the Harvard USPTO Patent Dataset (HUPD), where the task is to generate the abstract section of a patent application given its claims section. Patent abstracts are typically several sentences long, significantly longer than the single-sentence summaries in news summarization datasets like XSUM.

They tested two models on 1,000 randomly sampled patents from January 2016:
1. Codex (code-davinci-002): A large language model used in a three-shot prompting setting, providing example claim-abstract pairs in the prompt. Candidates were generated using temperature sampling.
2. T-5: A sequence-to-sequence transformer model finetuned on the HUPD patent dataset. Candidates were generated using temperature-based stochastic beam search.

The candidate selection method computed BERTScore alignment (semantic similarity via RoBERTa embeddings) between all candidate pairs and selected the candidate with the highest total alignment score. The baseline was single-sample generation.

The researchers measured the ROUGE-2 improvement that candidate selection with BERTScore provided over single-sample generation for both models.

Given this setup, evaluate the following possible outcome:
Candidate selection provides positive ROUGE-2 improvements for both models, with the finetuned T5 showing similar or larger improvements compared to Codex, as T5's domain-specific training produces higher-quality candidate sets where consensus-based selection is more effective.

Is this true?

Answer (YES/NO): NO